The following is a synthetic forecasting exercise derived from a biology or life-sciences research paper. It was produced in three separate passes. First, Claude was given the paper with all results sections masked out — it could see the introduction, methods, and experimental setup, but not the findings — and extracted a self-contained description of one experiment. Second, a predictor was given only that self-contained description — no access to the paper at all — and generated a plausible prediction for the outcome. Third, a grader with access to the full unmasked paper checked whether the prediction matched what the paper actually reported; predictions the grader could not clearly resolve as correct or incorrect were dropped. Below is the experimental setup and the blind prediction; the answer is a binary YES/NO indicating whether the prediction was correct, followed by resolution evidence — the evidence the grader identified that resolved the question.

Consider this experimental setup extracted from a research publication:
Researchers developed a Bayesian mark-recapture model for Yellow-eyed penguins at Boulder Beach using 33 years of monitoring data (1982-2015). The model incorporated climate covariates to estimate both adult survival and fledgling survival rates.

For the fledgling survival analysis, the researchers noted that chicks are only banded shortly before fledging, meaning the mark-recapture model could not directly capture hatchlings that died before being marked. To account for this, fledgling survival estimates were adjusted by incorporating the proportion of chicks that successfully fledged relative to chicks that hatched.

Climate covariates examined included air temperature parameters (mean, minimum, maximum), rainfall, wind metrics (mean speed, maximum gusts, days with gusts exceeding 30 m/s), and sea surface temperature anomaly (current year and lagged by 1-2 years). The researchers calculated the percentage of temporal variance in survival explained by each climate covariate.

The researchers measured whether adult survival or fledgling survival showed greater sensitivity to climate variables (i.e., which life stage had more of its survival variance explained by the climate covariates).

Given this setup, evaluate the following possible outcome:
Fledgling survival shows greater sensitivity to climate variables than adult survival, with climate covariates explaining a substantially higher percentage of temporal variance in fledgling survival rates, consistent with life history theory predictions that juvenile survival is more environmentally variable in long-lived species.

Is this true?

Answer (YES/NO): NO